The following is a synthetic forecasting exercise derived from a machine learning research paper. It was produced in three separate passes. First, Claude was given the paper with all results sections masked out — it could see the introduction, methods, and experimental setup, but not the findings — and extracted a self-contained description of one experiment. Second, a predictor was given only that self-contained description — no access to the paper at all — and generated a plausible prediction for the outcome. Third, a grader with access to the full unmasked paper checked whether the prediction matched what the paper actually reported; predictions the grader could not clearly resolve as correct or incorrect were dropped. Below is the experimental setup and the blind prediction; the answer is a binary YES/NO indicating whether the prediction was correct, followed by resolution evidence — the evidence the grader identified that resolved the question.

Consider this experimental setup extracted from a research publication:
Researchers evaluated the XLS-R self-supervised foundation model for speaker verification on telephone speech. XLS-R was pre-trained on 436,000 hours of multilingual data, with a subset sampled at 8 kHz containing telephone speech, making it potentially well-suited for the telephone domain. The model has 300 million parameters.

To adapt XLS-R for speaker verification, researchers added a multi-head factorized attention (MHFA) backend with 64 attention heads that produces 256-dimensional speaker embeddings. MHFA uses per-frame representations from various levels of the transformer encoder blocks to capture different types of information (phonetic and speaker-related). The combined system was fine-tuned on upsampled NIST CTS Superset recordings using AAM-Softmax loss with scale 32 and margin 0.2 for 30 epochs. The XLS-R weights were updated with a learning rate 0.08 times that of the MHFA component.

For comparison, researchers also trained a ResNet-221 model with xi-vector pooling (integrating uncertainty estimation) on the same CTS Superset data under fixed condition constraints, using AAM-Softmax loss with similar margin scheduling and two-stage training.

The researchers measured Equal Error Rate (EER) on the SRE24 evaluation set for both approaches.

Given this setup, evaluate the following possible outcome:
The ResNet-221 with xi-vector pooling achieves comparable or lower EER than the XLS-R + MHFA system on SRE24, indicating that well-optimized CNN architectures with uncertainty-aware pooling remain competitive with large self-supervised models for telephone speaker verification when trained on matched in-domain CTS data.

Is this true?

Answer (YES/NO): YES